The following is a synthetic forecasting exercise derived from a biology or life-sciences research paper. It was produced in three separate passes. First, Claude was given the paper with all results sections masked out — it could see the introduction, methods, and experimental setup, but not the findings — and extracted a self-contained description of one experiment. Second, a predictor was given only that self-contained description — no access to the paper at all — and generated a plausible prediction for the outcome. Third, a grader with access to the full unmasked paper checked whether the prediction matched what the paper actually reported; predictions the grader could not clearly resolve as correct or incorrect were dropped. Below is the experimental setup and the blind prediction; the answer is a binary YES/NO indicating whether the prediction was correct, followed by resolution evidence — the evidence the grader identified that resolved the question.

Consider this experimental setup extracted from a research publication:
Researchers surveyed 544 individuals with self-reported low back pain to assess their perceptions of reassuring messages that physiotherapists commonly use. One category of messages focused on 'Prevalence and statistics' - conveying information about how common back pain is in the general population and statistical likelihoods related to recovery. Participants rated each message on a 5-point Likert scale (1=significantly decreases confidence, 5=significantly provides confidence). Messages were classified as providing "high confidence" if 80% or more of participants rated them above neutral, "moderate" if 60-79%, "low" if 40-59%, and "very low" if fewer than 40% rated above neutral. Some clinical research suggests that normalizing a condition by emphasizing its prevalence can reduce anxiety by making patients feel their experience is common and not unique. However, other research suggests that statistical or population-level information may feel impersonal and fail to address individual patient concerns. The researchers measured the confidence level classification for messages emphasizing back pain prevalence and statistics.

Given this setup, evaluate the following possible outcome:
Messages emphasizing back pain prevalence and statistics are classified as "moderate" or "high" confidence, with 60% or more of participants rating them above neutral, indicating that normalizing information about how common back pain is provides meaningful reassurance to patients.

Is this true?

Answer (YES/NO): NO